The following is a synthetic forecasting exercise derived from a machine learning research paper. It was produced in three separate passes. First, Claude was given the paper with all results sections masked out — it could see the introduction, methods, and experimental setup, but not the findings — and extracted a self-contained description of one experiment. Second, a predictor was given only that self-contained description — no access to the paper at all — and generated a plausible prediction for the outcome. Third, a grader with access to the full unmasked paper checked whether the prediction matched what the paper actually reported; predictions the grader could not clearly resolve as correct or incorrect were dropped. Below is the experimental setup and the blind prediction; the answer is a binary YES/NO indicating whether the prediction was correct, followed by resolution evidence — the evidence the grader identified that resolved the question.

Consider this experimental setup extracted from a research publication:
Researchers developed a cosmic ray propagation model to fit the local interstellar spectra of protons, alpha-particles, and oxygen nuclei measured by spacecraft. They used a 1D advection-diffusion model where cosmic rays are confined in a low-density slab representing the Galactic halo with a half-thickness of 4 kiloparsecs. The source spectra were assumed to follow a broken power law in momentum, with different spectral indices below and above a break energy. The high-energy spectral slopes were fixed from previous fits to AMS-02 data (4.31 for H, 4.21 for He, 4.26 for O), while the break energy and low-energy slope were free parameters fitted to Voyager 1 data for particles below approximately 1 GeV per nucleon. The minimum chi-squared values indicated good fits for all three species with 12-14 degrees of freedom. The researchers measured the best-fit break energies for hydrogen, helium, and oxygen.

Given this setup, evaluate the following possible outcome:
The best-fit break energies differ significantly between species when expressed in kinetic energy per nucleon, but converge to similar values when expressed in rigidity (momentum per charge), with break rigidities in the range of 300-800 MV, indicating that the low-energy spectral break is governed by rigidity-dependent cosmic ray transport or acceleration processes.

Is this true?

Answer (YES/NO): NO